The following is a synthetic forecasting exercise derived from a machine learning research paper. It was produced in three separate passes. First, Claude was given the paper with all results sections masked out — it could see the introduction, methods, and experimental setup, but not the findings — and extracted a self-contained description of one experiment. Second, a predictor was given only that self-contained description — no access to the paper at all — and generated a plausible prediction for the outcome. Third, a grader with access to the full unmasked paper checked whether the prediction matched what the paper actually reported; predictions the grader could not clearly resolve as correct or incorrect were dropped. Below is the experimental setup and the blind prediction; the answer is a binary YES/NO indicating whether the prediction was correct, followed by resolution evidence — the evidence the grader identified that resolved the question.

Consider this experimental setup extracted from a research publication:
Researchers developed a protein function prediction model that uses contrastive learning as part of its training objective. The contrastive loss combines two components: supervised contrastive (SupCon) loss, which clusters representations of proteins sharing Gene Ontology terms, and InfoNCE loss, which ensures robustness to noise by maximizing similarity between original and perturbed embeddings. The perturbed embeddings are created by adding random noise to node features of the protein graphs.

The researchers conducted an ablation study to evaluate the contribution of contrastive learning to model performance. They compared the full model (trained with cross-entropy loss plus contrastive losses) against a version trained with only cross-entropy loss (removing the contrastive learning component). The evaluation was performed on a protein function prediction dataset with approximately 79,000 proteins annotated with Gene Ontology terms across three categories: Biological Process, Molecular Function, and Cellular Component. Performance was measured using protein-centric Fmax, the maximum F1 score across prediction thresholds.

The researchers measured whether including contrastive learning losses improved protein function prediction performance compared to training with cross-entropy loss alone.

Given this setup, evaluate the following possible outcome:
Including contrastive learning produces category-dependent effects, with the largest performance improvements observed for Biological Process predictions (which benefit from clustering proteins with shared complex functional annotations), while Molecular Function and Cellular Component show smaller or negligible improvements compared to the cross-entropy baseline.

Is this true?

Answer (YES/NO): NO